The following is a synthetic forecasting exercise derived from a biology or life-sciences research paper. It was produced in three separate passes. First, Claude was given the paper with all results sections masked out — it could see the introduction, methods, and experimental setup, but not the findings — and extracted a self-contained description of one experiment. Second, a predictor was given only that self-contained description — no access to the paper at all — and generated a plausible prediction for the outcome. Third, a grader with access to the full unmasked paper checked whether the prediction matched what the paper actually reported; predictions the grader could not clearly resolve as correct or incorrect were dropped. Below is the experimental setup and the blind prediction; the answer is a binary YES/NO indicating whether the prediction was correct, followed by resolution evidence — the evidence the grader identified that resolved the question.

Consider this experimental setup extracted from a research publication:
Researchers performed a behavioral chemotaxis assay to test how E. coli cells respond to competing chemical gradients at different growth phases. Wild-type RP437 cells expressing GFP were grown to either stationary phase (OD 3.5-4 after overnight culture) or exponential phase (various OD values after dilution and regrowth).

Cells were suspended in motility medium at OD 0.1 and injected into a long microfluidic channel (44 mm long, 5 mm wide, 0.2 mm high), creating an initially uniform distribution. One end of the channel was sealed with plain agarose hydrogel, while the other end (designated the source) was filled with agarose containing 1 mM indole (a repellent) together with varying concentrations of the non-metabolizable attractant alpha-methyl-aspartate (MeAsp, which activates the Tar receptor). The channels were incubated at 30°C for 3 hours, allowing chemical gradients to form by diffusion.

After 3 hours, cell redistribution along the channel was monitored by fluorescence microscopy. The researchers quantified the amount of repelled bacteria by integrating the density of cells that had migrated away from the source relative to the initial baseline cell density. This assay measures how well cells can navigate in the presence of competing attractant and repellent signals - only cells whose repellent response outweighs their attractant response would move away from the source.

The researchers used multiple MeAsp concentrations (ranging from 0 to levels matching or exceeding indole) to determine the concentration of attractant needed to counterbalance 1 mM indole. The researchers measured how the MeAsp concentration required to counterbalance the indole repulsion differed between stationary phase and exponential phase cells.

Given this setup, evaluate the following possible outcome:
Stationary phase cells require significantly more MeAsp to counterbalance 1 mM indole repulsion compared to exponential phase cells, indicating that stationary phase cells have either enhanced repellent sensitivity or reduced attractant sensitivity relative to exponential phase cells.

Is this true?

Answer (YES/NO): NO